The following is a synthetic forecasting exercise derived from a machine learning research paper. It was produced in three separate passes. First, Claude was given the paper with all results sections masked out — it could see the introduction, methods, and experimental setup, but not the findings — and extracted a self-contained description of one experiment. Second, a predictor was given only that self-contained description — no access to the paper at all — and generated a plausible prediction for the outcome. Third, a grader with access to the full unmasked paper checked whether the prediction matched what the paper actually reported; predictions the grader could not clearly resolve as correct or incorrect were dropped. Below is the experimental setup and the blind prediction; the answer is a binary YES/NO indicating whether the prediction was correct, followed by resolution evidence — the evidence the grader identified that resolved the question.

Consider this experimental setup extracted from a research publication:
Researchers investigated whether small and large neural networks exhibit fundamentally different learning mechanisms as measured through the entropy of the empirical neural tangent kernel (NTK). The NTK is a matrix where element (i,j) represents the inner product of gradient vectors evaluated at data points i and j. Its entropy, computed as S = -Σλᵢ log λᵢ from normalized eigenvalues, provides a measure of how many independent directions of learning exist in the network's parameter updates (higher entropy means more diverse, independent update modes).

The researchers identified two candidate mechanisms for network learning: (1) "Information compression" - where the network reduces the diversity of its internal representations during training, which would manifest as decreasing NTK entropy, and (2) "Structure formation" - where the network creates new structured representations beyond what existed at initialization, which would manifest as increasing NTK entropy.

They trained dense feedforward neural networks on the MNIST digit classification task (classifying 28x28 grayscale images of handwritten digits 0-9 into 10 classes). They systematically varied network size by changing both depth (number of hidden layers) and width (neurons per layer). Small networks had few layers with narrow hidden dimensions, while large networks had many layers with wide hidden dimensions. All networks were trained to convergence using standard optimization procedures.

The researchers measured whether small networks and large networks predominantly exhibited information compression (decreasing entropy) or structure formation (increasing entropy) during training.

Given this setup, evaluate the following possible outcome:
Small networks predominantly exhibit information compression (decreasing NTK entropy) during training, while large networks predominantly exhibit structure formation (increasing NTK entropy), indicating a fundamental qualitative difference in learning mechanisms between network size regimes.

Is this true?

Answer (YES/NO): YES